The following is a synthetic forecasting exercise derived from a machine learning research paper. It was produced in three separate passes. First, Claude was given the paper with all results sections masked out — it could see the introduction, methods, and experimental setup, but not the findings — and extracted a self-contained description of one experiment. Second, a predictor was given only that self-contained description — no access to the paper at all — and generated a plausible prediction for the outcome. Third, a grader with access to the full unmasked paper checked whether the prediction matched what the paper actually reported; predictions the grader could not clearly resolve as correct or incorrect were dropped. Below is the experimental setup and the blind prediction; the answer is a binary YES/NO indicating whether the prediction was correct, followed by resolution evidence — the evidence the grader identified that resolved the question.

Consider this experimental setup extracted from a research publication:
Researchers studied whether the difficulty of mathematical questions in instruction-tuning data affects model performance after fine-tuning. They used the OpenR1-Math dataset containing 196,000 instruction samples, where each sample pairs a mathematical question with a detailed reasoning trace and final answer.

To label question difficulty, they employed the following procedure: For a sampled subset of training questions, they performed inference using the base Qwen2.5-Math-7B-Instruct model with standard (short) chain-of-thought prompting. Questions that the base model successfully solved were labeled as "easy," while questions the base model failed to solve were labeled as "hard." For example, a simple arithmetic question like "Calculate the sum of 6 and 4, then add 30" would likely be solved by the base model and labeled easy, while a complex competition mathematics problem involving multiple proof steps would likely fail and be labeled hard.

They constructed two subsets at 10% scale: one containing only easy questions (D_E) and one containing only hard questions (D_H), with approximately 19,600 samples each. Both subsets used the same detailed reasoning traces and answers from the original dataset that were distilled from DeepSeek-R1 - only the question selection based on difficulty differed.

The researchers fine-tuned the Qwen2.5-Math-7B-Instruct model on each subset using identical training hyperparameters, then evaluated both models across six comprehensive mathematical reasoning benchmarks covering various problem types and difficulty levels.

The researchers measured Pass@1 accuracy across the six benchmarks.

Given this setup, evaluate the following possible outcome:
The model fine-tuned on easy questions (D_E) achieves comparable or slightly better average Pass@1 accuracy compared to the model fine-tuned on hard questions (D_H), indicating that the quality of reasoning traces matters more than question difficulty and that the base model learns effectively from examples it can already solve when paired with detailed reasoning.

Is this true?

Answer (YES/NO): NO